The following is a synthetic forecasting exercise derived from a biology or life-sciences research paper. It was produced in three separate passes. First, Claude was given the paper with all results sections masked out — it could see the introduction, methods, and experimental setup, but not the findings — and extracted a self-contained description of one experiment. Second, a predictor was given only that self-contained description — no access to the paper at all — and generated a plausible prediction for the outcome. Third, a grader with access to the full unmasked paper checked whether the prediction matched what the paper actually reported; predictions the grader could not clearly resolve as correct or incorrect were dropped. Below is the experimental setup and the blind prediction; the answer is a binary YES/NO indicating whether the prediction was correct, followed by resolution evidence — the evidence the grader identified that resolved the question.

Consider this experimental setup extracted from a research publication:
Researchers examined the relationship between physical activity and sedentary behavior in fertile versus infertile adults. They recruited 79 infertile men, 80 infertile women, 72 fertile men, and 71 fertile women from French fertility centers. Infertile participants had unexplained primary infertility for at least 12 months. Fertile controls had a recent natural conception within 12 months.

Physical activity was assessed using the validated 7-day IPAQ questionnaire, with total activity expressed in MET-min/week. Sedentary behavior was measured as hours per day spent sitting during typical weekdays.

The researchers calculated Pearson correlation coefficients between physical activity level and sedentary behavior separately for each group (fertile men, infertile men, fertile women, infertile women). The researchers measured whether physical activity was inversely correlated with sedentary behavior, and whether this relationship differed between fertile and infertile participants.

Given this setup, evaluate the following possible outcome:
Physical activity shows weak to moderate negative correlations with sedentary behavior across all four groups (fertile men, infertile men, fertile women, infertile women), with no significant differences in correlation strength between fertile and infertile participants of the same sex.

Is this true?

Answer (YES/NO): NO